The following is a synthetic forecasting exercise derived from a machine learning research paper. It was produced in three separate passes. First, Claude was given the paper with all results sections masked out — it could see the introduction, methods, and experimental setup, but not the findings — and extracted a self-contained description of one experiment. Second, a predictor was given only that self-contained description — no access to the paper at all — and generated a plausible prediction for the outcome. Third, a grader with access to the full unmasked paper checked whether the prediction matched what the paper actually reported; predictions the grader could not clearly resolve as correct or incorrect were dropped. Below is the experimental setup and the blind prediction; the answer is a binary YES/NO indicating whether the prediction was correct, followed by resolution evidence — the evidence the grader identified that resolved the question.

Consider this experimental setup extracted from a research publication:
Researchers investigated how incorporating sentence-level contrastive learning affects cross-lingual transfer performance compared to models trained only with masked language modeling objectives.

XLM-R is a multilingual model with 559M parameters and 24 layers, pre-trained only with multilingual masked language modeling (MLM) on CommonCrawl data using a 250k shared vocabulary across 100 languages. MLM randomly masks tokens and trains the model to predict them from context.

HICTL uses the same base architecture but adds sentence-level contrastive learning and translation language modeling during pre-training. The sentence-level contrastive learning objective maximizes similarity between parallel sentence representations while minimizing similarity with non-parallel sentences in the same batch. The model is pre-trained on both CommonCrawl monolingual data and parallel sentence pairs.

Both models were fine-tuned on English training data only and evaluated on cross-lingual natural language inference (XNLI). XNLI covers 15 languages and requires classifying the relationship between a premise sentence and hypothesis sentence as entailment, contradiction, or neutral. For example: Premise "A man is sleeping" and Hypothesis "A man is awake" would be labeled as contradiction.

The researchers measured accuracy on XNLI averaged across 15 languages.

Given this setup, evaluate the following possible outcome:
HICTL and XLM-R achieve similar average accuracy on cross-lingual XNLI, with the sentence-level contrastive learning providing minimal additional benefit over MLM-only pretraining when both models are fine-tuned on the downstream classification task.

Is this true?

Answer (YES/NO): NO